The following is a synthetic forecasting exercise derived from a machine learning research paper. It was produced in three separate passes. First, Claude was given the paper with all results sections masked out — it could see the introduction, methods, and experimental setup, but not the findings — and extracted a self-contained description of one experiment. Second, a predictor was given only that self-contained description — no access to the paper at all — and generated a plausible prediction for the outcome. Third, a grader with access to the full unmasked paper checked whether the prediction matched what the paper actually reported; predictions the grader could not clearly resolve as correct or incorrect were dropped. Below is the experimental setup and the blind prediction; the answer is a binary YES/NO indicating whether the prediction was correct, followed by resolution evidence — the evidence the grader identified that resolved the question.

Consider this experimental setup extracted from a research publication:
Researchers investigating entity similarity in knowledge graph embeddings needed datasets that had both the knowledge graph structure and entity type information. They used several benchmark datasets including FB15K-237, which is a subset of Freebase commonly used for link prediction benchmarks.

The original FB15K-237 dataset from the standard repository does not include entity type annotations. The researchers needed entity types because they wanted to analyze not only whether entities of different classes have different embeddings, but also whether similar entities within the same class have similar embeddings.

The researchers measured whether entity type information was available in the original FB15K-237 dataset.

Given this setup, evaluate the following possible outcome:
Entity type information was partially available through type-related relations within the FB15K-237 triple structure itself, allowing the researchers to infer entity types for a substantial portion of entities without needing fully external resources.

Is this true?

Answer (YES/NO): NO